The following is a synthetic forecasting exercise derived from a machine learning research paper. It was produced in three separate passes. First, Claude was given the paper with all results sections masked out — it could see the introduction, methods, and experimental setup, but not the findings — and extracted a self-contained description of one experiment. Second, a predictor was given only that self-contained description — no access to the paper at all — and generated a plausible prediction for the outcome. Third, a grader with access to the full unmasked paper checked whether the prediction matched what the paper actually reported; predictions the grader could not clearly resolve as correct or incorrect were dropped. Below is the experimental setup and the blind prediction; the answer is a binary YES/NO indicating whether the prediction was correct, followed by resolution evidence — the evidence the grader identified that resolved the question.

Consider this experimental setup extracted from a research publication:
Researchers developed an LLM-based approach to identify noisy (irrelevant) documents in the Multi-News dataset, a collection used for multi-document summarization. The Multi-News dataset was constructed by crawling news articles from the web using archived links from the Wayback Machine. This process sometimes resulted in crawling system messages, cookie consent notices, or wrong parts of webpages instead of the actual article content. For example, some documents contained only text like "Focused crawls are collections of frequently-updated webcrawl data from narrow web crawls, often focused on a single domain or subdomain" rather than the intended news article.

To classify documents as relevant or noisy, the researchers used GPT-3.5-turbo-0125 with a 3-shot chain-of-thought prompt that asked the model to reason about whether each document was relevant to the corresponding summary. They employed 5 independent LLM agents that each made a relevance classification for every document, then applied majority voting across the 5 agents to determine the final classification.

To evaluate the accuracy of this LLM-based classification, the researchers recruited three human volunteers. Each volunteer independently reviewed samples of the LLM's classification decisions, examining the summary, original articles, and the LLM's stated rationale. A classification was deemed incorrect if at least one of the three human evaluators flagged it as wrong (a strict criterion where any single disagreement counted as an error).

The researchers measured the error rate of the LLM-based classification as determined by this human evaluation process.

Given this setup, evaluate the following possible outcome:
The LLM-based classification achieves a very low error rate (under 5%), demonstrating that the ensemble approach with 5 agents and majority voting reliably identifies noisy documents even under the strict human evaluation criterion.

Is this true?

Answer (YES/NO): YES